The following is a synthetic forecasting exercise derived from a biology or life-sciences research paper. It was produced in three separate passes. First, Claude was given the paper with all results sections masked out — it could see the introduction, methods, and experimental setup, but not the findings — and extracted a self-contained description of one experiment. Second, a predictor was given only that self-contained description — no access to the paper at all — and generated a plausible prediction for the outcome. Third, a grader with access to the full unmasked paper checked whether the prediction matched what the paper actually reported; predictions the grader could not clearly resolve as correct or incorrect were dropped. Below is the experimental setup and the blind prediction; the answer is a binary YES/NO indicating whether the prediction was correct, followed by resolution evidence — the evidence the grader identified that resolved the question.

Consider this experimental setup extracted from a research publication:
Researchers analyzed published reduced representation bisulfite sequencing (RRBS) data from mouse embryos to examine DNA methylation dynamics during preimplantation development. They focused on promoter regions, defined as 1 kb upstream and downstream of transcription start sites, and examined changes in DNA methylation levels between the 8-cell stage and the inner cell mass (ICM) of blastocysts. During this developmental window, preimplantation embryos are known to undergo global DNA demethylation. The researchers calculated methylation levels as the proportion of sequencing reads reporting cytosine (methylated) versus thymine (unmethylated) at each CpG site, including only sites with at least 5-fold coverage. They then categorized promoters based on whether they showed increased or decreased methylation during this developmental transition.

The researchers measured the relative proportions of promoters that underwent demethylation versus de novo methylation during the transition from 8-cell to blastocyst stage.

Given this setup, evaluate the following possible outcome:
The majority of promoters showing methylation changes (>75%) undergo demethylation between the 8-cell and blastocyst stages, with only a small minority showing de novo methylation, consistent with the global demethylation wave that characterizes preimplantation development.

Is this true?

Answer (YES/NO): NO